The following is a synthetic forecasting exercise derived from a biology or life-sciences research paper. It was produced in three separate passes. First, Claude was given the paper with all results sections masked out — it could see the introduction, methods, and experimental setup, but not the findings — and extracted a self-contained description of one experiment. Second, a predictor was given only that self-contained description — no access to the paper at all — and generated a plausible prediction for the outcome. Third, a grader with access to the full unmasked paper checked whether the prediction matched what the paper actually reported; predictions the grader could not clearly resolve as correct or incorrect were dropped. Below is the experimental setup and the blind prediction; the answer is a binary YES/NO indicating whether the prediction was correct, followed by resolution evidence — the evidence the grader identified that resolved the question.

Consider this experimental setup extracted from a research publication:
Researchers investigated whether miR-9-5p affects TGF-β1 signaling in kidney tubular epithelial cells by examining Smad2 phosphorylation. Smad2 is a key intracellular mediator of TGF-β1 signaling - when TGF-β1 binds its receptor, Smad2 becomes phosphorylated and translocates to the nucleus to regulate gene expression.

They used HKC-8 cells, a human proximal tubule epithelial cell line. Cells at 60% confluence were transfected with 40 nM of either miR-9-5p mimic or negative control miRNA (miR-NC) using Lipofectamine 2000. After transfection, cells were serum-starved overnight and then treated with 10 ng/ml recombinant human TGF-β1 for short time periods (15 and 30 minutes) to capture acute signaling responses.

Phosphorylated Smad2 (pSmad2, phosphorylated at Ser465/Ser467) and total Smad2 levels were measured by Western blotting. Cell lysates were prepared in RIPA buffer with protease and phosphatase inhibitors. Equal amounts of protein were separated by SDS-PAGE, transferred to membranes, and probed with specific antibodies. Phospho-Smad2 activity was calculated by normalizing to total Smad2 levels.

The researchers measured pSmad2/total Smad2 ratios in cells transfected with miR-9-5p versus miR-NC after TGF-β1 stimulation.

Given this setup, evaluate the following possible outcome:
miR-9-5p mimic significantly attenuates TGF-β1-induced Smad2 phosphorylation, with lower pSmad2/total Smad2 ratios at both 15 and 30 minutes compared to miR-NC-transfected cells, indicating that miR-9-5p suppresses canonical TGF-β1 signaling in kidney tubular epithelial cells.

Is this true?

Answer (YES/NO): YES